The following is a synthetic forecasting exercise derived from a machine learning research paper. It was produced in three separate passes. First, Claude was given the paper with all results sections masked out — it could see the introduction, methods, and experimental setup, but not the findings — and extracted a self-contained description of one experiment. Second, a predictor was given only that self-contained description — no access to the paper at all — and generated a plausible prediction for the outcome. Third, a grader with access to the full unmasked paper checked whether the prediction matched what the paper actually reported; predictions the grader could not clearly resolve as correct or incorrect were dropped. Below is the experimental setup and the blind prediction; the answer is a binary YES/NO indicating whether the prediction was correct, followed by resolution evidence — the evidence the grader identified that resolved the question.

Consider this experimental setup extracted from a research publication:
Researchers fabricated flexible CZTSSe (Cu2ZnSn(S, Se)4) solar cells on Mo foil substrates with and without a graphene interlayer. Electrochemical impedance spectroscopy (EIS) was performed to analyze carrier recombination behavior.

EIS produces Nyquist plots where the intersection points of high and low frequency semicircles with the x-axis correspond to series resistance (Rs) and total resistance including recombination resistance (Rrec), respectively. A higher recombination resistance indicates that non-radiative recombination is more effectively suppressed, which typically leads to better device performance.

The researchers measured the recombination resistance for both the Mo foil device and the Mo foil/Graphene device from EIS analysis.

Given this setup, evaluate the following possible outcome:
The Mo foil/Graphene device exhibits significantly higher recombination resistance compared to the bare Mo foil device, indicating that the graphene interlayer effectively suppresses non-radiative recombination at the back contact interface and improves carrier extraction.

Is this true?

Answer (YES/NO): YES